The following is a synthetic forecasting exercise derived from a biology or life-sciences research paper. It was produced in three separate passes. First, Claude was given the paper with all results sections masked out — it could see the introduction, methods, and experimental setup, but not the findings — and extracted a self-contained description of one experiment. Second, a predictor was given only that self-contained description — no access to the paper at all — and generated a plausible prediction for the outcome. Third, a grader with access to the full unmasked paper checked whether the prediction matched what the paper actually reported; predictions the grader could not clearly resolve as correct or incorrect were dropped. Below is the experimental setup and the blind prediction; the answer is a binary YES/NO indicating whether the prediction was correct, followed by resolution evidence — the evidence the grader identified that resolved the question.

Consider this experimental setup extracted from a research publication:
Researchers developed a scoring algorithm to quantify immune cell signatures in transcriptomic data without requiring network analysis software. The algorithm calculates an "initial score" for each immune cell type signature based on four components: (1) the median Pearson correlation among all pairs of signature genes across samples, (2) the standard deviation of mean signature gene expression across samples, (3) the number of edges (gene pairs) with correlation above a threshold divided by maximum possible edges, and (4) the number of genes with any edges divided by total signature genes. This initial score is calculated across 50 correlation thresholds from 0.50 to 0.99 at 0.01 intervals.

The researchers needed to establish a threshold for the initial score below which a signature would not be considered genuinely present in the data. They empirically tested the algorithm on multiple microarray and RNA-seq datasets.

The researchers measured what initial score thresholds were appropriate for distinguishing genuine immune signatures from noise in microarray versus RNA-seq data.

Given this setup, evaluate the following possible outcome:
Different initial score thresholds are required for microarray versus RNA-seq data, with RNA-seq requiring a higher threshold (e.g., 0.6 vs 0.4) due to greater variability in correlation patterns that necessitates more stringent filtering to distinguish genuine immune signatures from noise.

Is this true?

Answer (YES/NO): NO